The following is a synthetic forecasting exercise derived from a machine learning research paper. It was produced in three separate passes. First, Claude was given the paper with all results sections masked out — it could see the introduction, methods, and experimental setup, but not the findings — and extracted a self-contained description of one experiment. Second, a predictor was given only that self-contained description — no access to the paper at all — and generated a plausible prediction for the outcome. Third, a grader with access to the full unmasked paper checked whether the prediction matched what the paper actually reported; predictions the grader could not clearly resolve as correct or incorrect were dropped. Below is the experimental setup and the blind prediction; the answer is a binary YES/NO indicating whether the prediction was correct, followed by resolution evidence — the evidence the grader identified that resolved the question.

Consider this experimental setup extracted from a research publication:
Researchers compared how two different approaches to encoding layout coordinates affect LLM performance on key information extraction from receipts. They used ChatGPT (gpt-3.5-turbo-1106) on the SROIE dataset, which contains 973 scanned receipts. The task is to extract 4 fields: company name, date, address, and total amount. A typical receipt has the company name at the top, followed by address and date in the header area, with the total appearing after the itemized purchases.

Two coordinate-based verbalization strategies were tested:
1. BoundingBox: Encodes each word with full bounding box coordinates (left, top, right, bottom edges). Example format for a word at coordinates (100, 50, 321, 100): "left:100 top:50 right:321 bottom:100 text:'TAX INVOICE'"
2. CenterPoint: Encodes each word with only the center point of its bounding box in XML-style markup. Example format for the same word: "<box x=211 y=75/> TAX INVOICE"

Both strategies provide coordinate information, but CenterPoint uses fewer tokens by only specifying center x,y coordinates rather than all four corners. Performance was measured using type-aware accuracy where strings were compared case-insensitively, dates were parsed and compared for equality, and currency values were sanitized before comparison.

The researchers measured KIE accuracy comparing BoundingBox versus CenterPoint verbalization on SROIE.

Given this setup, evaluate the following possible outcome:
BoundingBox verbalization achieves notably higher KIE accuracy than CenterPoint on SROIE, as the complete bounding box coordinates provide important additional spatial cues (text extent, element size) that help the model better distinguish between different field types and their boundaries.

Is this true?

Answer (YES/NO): YES